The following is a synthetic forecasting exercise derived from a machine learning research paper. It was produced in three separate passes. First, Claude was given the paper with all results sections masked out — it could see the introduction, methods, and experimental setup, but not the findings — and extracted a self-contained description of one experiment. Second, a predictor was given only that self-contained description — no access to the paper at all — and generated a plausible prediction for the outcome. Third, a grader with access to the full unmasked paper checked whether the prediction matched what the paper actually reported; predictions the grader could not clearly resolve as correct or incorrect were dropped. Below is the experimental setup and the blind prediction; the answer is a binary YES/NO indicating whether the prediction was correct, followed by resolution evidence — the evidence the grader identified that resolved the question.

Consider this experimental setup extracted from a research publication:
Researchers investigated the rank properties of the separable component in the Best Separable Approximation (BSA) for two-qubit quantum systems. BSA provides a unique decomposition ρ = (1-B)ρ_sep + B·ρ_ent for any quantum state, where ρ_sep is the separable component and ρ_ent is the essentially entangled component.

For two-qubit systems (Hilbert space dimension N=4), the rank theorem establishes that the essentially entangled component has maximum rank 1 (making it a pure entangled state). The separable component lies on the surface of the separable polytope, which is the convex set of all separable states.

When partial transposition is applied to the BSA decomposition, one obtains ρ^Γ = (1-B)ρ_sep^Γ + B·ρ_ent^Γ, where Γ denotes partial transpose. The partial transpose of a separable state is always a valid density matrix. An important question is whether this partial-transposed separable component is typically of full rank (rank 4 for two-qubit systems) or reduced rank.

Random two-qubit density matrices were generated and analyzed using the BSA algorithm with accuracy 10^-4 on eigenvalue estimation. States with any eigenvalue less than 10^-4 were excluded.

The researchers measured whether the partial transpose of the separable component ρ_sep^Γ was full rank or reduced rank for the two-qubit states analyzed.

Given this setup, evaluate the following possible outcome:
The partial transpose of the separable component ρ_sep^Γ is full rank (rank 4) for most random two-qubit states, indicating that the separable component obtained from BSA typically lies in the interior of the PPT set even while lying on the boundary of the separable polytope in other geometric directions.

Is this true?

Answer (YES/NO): NO